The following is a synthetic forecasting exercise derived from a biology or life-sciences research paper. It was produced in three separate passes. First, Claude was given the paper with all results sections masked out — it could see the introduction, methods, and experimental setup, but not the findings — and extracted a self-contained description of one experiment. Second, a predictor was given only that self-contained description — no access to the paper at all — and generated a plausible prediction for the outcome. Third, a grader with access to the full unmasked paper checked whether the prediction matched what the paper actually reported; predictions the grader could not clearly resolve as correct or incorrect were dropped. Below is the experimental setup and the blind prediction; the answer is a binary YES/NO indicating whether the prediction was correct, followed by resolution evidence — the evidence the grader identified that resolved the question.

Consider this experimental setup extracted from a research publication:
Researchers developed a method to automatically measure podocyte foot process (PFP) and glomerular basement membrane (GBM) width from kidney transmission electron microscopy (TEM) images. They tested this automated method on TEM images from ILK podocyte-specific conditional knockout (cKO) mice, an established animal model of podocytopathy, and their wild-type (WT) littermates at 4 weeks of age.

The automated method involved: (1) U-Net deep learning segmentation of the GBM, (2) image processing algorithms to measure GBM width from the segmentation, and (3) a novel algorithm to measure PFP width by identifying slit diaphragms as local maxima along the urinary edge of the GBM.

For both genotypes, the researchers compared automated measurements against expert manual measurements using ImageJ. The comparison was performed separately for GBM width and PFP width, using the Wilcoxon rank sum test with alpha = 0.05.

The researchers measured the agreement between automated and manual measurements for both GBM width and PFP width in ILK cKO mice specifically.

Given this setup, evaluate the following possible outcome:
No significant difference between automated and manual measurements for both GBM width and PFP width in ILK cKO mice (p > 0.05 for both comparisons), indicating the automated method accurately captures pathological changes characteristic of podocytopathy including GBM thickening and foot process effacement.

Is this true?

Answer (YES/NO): NO